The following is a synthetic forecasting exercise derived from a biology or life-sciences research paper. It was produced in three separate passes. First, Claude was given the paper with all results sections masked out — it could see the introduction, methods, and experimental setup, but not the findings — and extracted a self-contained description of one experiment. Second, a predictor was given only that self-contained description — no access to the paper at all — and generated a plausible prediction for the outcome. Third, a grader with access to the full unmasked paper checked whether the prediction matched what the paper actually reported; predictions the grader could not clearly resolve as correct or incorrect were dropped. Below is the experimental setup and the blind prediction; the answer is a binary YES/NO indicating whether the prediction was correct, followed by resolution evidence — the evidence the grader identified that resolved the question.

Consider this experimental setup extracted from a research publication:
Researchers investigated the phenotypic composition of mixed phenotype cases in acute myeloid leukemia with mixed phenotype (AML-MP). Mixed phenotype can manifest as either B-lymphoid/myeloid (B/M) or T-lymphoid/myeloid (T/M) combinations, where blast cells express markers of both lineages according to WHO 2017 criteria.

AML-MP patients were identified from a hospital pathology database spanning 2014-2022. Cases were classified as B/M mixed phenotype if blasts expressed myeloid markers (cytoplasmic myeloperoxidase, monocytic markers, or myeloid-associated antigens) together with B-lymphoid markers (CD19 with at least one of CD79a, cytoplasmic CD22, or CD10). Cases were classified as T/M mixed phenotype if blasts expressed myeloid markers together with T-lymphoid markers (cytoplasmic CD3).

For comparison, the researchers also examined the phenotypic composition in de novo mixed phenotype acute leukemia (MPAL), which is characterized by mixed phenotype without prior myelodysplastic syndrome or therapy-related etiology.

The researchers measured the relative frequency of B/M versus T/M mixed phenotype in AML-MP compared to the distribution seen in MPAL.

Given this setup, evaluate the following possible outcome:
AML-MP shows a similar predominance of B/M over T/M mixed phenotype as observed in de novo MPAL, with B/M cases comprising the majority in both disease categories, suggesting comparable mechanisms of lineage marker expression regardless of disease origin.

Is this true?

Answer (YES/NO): YES